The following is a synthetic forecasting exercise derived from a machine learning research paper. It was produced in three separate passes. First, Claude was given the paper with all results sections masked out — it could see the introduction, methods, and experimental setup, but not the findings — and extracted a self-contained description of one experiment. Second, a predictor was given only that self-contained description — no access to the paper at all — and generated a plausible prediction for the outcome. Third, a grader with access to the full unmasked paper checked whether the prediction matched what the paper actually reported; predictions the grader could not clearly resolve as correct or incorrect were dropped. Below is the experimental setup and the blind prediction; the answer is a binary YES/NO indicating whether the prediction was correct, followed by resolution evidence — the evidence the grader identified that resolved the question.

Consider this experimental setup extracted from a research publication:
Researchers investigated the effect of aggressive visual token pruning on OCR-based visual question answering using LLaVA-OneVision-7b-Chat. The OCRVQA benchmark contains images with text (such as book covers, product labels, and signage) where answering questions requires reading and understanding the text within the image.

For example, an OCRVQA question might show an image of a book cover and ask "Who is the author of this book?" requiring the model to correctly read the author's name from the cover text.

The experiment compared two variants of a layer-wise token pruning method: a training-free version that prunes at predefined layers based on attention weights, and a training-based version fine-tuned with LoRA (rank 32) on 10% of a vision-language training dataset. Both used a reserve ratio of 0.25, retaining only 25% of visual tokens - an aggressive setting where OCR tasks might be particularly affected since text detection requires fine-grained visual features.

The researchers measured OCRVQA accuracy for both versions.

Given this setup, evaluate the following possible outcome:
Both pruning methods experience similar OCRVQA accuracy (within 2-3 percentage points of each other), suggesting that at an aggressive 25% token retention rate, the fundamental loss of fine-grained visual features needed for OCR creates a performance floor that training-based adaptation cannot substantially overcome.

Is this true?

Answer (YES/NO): YES